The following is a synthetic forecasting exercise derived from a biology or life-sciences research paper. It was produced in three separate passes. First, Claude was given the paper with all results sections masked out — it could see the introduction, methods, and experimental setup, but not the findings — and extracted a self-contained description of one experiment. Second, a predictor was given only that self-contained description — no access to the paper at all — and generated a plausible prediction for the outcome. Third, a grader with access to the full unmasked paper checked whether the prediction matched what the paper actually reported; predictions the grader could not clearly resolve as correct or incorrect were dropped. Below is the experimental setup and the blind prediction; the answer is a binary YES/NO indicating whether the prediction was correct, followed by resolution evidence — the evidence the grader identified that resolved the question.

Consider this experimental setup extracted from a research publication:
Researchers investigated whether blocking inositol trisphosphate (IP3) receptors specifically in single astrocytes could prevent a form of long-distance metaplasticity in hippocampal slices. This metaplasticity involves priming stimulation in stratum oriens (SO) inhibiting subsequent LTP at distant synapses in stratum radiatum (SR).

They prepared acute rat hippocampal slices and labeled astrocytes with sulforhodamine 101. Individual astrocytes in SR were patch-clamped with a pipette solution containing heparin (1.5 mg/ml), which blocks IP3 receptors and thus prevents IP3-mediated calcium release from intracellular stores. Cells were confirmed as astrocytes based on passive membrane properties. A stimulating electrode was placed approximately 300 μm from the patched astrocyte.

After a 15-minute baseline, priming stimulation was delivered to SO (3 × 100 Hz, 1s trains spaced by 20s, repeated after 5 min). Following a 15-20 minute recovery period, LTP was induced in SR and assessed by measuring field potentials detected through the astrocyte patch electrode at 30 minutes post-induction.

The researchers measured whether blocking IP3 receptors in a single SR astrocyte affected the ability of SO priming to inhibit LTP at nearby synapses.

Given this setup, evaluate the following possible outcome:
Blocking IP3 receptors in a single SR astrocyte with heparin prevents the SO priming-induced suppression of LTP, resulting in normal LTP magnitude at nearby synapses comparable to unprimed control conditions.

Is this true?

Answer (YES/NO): YES